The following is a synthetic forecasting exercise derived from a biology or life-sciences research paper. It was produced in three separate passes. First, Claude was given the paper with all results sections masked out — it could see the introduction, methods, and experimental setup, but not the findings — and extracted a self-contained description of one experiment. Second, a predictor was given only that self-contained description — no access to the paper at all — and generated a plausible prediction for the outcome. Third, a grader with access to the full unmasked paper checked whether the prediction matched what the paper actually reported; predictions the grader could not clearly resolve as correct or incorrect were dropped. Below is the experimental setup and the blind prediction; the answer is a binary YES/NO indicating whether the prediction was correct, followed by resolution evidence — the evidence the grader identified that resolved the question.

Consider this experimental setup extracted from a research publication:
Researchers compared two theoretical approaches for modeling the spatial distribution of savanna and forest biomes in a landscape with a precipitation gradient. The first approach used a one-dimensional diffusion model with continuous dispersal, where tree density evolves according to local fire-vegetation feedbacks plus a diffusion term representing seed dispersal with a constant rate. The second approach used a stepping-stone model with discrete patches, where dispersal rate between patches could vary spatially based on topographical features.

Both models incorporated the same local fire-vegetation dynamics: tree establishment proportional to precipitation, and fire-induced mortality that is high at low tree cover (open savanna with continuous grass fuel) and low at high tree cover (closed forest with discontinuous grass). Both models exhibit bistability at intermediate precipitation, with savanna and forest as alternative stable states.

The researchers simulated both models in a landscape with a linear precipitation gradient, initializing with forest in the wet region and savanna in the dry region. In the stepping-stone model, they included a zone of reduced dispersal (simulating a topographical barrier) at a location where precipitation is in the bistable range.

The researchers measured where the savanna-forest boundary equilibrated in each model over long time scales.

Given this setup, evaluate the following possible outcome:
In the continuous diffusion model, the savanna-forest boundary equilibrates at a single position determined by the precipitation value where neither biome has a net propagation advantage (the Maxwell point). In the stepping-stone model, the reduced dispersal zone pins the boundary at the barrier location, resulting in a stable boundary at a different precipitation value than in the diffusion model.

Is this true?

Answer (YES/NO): YES